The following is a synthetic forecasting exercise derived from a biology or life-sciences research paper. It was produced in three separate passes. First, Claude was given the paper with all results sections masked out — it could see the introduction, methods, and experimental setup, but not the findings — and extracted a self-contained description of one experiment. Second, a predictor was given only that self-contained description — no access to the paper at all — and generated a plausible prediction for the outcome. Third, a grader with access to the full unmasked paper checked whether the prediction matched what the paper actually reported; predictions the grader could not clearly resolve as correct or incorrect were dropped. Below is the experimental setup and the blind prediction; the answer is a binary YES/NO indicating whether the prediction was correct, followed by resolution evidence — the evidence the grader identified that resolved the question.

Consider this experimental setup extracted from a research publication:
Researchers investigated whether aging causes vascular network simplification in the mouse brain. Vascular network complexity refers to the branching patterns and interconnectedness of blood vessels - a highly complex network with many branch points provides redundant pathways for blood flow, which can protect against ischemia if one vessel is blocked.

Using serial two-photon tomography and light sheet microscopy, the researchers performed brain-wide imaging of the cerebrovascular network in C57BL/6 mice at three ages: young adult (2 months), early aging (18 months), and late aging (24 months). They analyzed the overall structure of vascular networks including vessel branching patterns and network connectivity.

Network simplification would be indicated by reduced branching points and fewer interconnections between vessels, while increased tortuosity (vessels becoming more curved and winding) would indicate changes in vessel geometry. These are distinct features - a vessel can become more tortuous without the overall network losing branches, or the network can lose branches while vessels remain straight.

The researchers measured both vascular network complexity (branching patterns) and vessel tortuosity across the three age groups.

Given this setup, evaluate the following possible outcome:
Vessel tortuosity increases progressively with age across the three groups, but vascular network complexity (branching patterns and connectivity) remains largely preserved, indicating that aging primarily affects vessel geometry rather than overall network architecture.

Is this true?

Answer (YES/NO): NO